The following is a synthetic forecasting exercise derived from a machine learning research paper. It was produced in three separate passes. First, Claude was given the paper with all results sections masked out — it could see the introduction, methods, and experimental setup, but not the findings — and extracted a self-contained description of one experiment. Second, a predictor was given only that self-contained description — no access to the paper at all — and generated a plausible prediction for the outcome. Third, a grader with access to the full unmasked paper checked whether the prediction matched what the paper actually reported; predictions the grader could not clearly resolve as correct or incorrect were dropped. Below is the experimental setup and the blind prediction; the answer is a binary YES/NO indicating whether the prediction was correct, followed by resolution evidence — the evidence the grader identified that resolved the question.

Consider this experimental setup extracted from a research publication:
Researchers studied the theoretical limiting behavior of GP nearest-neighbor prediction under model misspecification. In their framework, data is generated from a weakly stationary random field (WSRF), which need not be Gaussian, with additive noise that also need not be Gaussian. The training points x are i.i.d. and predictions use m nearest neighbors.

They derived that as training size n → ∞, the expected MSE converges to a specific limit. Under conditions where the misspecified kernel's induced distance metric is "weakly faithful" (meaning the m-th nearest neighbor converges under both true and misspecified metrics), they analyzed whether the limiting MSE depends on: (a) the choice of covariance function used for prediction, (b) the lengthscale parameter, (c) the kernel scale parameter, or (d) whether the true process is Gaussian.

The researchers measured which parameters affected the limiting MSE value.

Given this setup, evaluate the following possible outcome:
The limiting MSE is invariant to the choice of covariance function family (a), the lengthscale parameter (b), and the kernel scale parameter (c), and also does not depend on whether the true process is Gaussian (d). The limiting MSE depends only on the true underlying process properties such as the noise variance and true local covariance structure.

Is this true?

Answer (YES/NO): NO